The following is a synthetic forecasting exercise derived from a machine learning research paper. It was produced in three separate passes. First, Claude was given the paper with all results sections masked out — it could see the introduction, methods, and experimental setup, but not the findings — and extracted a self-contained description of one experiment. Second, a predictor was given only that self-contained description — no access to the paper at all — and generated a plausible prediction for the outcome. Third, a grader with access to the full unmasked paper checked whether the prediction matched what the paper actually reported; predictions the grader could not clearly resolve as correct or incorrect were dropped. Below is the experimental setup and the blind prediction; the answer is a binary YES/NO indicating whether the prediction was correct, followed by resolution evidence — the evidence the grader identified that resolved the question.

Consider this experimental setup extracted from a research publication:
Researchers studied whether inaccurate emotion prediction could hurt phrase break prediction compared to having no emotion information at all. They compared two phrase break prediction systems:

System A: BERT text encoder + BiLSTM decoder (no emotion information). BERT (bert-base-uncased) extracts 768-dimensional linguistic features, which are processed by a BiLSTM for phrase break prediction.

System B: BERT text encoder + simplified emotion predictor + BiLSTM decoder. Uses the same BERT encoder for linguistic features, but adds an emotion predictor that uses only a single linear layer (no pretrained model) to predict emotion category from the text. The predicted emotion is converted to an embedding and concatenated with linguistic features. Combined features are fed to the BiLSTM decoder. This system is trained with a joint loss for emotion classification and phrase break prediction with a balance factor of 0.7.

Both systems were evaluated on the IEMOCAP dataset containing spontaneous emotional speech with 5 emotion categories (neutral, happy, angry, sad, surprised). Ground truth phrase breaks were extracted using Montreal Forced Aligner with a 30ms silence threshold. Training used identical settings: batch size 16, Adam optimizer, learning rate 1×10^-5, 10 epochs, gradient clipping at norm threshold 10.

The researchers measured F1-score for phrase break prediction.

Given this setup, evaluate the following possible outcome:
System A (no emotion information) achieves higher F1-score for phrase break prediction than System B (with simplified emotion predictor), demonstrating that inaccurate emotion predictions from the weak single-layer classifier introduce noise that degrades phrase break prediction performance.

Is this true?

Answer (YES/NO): YES